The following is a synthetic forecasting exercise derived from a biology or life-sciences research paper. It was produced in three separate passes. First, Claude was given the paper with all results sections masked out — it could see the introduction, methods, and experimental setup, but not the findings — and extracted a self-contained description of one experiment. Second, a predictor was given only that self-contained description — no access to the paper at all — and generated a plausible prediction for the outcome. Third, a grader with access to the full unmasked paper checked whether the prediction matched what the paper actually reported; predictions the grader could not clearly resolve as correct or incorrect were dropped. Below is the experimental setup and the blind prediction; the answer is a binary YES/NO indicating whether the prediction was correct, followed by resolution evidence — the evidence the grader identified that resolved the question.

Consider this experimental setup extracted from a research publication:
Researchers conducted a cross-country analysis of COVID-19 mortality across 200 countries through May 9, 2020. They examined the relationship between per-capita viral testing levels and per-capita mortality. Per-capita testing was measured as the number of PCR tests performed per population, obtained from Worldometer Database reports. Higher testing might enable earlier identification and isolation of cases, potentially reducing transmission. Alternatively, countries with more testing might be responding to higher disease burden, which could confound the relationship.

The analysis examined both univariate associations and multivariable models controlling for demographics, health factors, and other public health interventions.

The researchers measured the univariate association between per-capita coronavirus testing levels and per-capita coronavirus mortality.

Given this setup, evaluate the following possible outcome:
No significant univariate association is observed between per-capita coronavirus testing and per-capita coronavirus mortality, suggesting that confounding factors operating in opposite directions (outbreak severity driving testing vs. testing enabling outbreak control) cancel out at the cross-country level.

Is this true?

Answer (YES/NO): NO